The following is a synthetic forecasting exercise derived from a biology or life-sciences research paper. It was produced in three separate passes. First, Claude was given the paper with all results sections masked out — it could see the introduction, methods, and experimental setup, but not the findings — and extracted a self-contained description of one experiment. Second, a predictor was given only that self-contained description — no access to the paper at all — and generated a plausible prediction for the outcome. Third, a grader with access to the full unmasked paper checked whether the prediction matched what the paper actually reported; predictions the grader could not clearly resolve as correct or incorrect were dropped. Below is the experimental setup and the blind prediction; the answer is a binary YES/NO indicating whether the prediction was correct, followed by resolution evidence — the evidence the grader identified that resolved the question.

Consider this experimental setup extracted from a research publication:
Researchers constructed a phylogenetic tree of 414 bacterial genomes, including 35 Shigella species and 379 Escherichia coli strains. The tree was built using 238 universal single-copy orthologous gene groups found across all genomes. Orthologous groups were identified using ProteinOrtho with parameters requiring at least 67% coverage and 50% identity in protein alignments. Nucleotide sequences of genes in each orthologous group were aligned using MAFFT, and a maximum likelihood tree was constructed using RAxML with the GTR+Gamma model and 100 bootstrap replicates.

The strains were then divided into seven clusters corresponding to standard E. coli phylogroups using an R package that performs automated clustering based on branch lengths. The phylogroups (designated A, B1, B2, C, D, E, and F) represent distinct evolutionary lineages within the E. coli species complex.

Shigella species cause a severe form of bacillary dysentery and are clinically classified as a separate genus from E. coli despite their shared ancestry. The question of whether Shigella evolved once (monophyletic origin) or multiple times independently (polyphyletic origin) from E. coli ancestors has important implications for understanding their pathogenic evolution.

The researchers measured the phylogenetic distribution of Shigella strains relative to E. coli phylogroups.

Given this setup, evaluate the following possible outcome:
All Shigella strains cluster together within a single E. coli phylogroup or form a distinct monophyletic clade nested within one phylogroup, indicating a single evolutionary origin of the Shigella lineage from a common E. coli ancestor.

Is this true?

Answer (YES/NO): NO